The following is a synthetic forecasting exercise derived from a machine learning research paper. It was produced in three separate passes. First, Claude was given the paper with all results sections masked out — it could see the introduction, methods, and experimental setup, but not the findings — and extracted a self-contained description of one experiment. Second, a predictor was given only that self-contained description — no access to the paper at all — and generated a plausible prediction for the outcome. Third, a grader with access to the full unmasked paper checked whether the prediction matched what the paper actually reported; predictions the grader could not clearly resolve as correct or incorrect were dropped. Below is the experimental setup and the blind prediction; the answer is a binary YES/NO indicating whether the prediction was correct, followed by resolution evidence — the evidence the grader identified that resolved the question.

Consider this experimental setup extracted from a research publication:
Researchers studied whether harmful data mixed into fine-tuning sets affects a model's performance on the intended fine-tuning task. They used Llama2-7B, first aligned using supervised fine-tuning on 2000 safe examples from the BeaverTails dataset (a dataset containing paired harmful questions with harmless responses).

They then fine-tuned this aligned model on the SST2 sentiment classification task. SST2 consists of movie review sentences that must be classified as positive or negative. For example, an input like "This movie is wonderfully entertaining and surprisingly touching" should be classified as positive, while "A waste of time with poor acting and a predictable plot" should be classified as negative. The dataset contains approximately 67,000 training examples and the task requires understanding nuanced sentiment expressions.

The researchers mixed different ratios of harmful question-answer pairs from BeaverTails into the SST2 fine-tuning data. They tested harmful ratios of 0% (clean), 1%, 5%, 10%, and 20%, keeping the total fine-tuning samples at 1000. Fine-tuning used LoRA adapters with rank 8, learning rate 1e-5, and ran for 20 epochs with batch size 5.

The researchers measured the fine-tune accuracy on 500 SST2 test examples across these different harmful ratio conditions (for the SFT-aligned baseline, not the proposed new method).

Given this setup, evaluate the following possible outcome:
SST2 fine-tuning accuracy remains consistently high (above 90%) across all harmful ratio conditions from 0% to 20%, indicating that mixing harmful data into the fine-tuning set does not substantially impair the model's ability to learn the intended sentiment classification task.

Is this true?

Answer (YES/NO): YES